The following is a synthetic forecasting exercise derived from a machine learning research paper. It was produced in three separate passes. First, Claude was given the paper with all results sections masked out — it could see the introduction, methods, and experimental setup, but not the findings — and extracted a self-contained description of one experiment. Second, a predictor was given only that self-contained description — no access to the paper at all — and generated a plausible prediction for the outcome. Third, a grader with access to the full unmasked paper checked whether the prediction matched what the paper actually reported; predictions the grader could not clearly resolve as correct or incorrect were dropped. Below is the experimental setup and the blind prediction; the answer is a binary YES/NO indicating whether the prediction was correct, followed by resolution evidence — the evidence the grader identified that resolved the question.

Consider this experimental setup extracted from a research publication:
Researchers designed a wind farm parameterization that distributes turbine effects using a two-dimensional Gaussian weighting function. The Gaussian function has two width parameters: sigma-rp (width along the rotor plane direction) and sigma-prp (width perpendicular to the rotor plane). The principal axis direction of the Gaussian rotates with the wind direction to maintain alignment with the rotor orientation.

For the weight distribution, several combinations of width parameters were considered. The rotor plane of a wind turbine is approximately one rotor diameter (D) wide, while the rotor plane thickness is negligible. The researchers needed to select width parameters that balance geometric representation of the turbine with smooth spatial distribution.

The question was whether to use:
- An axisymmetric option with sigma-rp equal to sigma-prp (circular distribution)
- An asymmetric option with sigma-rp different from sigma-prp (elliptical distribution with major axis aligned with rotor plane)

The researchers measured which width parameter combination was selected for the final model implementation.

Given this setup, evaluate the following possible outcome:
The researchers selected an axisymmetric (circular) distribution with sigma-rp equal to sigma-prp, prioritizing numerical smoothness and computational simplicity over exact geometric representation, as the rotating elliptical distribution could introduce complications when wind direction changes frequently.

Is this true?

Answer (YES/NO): NO